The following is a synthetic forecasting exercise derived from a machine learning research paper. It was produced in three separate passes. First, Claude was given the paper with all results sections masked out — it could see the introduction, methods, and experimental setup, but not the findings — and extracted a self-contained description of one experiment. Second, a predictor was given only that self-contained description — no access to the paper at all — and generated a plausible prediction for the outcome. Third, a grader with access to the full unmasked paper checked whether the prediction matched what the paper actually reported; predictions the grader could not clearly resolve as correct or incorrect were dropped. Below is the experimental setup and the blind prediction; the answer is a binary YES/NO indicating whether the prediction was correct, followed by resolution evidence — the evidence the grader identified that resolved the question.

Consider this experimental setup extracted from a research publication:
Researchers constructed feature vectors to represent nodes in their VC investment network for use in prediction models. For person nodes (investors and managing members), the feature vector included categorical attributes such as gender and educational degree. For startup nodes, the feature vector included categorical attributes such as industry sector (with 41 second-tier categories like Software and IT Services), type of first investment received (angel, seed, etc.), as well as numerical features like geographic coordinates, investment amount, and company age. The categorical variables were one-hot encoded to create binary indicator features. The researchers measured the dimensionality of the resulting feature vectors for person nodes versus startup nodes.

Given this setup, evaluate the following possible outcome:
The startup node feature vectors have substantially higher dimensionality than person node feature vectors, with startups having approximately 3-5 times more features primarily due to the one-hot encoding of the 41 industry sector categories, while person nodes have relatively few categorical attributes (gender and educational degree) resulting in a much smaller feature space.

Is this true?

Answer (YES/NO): NO